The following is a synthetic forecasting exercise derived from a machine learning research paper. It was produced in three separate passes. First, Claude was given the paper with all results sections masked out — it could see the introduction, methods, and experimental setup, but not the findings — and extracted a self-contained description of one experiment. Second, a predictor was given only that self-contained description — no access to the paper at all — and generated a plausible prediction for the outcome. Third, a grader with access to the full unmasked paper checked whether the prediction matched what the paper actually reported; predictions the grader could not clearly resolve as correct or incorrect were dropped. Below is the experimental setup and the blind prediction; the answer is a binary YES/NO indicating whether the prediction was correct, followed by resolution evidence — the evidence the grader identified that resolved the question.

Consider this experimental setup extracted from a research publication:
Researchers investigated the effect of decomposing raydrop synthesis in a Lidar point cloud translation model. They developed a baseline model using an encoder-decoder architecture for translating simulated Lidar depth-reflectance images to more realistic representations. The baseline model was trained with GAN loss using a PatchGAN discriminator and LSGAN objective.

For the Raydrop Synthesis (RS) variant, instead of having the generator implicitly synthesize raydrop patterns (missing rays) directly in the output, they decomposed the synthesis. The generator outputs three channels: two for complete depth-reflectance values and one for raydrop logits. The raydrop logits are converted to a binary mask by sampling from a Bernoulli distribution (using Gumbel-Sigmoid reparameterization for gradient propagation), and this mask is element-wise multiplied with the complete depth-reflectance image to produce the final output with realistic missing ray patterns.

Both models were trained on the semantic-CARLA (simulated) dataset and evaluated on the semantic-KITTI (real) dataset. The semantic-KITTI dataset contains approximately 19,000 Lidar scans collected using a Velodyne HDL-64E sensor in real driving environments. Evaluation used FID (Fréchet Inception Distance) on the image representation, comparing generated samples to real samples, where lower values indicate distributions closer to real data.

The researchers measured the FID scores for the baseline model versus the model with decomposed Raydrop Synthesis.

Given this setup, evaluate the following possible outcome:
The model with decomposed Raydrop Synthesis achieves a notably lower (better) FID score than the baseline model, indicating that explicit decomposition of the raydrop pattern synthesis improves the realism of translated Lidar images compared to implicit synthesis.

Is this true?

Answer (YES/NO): YES